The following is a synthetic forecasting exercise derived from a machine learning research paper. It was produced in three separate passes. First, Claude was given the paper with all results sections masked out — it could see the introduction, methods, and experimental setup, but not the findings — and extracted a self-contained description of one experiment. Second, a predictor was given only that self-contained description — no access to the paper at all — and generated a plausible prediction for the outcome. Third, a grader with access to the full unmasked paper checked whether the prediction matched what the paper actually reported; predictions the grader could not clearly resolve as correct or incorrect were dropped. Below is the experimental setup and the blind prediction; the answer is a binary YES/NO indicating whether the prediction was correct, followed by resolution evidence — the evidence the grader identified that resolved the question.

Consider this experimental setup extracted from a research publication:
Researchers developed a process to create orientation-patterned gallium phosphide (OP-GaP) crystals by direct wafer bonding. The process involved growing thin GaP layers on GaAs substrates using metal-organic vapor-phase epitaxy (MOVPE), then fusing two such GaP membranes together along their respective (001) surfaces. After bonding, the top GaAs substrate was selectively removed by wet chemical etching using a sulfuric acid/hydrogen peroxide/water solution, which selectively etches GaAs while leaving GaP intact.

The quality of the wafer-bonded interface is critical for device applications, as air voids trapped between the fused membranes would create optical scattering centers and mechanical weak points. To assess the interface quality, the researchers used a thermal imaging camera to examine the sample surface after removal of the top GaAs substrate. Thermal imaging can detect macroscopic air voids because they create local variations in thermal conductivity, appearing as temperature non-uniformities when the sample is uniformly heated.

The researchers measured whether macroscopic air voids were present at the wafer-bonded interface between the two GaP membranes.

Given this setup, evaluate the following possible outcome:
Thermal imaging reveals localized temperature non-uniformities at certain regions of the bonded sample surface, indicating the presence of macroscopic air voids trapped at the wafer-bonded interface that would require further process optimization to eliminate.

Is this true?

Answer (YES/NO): NO